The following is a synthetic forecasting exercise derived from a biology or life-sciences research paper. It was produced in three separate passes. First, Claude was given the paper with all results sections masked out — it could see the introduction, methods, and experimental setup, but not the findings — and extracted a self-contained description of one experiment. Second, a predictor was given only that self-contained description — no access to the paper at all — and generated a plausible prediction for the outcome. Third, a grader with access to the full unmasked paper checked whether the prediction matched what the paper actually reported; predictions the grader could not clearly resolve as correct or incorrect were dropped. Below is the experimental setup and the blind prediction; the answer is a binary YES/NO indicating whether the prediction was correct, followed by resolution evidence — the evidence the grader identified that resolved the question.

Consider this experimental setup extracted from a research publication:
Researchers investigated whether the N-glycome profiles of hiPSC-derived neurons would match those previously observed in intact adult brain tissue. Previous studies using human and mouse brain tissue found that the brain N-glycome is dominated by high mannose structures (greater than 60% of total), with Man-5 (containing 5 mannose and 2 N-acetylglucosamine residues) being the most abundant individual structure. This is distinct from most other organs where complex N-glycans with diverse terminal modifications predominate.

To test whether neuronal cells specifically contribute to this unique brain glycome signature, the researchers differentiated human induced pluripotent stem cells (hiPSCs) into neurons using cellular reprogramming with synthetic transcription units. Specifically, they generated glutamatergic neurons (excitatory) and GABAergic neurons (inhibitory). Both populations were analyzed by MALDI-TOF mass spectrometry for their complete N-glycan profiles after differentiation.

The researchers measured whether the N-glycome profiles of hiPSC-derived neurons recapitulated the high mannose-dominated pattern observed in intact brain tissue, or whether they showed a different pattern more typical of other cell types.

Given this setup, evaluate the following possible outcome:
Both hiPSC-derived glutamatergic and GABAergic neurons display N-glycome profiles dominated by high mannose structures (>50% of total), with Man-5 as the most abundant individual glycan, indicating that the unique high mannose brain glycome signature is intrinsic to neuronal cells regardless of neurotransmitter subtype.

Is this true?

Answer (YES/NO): NO